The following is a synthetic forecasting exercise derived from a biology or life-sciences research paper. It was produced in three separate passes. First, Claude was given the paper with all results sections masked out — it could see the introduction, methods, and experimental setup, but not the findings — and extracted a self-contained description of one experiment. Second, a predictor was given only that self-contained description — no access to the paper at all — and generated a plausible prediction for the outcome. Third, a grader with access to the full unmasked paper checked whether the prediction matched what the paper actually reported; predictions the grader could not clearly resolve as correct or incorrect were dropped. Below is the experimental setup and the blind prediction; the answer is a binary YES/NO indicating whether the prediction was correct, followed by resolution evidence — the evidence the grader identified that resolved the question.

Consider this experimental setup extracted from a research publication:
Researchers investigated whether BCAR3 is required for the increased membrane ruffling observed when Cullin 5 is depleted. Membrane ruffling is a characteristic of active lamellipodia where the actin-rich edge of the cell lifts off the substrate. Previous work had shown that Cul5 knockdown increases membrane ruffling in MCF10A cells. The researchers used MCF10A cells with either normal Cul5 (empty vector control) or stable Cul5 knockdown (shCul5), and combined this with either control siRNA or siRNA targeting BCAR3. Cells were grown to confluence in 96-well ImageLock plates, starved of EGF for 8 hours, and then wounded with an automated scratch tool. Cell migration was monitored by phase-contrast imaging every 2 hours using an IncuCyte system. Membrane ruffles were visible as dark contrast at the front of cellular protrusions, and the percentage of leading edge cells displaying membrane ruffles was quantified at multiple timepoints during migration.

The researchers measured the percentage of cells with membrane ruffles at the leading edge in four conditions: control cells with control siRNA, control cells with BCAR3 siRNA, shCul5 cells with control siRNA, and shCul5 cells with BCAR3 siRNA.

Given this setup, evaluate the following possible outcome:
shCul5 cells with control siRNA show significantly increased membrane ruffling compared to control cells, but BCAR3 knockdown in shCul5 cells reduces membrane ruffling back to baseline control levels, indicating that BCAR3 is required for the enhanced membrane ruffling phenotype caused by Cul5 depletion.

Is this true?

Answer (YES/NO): YES